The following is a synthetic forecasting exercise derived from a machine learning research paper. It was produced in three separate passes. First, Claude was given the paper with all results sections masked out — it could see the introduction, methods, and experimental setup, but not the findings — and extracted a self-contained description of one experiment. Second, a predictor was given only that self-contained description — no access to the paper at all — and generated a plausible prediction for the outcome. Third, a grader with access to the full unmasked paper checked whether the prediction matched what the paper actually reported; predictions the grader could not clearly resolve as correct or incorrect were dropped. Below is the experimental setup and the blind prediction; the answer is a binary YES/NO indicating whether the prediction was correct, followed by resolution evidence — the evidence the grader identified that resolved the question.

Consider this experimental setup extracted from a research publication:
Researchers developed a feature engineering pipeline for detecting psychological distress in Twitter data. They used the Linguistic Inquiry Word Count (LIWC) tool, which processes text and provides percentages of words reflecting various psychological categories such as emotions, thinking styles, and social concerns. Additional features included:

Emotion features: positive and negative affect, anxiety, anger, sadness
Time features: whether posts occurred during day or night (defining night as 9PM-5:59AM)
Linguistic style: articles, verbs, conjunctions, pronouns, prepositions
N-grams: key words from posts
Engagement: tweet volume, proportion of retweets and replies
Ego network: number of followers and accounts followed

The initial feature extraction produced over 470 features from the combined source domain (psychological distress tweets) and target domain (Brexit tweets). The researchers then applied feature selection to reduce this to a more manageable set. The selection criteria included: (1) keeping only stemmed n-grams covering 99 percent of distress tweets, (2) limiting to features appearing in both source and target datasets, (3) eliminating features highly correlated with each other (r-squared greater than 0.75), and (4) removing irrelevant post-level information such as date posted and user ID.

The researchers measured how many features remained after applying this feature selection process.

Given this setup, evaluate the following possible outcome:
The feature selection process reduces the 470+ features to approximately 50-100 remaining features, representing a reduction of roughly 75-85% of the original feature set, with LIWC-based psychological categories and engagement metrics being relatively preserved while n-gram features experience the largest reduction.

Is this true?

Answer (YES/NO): NO